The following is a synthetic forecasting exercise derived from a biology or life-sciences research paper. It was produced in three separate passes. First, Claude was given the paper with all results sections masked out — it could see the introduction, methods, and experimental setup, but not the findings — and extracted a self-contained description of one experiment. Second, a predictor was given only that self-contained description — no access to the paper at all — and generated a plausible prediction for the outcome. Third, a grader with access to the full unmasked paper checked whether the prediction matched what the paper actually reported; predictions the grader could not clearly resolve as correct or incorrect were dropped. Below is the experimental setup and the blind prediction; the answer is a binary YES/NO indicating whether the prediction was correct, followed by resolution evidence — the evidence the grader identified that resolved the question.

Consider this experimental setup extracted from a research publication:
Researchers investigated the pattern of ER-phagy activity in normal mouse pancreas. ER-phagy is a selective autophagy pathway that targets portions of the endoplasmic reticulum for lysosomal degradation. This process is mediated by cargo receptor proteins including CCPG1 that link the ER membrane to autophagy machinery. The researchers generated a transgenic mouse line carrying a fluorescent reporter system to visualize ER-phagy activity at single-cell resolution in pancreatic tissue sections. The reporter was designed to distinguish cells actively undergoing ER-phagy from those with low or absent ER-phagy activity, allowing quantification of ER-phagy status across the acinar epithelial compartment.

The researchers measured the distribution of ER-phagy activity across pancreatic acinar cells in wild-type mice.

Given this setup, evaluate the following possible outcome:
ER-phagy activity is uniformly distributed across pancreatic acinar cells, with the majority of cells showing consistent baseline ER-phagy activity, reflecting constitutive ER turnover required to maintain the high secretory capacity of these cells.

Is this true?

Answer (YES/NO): NO